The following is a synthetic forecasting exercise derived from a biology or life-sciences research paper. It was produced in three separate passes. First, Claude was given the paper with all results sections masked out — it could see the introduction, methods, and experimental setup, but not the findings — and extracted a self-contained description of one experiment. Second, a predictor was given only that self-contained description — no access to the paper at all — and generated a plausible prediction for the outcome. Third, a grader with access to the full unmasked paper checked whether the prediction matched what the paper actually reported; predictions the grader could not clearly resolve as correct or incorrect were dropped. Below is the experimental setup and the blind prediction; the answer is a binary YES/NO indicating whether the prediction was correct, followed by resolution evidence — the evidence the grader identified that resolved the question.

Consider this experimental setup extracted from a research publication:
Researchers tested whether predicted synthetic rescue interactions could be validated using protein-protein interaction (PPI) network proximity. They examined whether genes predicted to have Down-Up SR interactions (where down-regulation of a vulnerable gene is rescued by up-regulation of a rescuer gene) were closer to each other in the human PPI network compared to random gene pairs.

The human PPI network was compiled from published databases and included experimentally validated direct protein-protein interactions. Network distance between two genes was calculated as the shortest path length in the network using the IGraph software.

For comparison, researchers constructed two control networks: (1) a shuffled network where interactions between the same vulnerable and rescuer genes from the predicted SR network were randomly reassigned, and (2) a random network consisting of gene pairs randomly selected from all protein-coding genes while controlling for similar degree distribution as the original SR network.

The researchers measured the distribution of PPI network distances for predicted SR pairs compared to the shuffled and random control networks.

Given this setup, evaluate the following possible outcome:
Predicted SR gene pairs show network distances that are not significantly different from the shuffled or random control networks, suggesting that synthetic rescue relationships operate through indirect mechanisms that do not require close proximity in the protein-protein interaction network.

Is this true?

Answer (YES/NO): NO